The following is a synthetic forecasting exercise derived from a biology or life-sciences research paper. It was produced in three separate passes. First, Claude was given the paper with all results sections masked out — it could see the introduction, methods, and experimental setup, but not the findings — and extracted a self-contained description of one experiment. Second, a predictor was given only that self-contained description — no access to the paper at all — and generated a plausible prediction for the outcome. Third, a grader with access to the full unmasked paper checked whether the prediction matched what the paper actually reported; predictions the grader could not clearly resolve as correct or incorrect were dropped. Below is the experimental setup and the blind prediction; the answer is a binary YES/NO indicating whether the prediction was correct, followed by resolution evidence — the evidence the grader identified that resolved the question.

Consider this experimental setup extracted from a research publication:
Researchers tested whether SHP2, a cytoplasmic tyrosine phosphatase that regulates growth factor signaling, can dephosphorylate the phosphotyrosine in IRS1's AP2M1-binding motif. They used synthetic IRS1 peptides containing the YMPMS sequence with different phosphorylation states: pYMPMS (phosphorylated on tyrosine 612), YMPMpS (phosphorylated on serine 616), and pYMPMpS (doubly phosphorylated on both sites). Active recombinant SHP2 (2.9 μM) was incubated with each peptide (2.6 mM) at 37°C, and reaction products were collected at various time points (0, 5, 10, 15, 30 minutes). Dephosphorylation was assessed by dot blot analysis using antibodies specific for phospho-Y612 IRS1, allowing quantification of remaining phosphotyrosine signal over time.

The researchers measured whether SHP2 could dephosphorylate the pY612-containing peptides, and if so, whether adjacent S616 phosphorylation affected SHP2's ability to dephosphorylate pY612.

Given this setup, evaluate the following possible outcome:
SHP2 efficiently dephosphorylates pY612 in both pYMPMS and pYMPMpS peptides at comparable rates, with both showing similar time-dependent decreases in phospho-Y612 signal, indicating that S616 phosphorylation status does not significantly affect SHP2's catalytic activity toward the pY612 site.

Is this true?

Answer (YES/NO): NO